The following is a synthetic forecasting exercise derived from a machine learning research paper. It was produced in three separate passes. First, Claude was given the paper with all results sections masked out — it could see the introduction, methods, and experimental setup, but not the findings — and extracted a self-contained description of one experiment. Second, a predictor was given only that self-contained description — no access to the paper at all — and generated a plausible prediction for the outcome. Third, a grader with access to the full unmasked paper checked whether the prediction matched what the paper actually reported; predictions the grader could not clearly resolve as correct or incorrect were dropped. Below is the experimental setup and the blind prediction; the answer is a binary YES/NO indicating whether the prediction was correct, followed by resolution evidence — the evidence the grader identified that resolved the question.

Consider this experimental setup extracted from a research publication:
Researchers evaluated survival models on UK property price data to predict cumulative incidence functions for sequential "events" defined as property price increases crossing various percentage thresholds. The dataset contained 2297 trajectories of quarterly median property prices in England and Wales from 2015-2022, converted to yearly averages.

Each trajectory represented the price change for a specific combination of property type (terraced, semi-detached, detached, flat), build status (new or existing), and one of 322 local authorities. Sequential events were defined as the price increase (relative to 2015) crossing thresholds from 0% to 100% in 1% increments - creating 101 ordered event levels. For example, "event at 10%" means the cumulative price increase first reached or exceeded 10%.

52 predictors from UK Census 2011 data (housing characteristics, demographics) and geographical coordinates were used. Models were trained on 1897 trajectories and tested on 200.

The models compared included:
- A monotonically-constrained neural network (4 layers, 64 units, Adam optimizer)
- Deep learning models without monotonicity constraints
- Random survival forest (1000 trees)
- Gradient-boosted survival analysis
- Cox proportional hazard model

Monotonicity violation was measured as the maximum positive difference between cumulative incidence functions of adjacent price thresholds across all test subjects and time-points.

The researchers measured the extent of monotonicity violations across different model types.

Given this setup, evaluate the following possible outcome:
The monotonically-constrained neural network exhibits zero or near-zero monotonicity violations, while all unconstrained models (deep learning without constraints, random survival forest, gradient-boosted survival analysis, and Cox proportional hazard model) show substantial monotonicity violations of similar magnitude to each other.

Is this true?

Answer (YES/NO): NO